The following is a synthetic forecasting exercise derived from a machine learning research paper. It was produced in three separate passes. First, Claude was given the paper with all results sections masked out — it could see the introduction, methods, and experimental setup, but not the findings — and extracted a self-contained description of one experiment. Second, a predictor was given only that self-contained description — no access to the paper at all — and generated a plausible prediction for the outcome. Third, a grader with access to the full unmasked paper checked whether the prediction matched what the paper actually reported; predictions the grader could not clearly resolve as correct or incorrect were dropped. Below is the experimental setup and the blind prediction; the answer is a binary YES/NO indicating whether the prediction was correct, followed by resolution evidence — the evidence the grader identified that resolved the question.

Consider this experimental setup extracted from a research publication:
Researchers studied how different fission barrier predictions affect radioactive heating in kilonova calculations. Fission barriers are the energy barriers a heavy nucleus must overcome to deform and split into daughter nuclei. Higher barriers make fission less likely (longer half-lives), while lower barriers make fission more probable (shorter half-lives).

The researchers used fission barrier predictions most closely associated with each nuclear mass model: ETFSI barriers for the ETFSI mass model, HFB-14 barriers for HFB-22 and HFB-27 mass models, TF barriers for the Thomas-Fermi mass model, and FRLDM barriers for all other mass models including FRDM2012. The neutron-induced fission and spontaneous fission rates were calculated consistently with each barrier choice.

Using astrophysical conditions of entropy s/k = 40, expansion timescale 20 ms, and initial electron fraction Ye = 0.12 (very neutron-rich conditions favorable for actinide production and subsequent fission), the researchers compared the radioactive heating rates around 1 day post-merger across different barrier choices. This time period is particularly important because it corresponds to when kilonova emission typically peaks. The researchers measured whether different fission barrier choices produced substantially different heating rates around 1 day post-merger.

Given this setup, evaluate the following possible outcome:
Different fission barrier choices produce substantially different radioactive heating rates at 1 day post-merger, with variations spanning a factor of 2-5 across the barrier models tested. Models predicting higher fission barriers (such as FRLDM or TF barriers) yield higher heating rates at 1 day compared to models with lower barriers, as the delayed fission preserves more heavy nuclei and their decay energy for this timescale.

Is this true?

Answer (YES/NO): NO